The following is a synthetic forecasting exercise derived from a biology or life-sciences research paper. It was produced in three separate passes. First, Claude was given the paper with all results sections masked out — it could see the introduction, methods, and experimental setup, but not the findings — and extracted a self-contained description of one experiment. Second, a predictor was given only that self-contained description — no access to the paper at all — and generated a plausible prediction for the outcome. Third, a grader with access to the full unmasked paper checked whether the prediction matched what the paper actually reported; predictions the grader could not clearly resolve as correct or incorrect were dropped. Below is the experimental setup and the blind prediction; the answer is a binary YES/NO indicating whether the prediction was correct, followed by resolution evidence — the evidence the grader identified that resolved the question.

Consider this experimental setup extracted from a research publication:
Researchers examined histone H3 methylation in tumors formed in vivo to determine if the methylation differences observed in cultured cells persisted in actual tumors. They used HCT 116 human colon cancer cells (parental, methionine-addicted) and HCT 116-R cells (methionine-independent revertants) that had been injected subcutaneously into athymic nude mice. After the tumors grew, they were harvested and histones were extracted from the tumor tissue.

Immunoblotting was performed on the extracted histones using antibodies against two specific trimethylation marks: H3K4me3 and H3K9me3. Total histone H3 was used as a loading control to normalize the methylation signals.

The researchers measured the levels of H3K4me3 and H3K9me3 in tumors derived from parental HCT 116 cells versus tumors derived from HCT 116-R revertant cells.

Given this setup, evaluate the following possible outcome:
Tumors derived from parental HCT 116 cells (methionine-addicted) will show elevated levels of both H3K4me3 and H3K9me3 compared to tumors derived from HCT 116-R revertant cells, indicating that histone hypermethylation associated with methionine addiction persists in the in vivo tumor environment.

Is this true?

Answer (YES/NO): YES